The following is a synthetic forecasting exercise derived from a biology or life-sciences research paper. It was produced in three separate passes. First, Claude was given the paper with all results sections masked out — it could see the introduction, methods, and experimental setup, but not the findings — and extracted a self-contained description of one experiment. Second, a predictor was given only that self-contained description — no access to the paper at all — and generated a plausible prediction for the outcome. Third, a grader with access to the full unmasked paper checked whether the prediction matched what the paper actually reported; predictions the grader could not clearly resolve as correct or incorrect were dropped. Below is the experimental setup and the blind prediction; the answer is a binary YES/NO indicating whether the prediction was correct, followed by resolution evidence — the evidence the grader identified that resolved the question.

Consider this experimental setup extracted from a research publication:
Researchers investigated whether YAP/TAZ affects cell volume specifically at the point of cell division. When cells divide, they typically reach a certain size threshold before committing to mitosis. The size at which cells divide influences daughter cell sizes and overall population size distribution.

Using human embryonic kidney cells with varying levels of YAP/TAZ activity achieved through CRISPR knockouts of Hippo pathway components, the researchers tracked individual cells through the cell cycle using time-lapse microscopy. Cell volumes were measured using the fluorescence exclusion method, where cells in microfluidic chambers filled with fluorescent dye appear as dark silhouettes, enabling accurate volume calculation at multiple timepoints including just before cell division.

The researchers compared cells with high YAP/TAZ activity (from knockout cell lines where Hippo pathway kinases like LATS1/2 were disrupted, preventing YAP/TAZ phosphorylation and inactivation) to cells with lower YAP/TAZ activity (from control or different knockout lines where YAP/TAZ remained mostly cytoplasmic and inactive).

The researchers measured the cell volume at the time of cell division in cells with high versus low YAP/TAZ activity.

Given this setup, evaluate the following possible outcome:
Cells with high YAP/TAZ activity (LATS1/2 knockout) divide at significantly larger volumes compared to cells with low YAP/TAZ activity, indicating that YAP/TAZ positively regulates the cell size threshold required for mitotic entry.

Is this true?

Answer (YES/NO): YES